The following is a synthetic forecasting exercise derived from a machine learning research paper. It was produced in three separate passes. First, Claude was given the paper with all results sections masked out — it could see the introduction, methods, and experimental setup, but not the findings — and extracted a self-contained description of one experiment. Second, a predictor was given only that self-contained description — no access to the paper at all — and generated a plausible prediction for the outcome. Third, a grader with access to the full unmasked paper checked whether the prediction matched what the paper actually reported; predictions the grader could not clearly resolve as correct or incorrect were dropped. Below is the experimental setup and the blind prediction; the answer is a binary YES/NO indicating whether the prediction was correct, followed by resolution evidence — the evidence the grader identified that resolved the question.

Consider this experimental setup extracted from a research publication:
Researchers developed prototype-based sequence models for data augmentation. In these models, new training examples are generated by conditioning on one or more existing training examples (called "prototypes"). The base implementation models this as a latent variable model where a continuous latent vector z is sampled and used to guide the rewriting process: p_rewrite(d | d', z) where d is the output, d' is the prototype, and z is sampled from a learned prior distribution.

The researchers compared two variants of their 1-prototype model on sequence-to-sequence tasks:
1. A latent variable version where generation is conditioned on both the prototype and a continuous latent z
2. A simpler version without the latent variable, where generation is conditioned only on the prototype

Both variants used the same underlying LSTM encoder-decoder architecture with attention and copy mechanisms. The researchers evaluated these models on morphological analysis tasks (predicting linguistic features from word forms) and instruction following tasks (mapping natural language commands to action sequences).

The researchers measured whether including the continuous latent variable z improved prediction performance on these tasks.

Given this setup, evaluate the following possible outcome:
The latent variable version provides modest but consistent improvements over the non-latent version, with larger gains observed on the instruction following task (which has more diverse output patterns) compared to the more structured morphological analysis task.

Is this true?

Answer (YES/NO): NO